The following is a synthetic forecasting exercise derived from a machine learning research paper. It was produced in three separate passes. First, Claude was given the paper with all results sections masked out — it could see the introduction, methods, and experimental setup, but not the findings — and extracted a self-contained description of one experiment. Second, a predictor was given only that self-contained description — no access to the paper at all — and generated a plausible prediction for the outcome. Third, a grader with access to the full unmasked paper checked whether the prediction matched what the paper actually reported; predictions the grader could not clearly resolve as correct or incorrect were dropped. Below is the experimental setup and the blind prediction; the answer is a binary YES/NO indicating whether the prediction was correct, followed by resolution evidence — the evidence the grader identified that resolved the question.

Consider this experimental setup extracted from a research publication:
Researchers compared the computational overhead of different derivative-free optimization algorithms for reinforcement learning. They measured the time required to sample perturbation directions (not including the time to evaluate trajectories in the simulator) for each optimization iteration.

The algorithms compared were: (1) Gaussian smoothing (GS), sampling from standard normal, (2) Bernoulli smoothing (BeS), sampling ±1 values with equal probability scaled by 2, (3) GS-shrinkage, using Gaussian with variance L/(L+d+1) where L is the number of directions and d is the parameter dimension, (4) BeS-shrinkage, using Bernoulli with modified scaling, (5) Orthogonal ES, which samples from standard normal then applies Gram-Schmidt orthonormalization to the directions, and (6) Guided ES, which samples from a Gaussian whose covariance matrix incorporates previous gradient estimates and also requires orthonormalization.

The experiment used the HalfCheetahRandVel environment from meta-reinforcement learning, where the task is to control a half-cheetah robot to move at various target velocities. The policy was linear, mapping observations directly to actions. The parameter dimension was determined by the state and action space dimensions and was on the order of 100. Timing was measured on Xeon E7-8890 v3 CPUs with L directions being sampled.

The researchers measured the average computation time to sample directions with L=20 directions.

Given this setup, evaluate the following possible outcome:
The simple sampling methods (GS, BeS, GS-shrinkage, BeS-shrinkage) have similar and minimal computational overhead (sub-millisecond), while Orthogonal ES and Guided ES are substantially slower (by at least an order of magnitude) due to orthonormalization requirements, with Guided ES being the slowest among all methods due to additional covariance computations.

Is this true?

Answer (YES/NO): NO